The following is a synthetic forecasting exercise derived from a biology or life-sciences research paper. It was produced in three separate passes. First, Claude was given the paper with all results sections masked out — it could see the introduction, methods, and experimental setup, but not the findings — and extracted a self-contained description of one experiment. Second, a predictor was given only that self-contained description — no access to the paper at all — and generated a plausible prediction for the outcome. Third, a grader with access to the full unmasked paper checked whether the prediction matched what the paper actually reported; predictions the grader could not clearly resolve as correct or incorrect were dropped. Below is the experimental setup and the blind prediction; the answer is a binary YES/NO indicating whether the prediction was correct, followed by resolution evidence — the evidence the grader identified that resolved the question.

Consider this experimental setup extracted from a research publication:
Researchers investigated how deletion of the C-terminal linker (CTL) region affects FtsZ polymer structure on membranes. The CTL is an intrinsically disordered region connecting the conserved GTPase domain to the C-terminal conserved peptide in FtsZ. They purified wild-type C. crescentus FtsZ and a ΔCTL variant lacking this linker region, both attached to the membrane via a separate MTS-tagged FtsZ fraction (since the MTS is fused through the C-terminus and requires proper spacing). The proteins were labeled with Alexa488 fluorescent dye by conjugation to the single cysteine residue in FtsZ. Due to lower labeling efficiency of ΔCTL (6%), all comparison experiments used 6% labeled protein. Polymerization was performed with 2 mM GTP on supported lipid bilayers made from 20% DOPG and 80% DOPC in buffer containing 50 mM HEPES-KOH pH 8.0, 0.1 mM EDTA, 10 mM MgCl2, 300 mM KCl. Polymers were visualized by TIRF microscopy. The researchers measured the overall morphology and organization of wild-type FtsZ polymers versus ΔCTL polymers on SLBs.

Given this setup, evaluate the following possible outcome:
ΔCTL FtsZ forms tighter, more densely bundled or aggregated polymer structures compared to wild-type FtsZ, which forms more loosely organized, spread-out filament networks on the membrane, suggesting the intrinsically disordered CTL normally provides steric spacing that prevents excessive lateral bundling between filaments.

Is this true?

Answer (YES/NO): NO